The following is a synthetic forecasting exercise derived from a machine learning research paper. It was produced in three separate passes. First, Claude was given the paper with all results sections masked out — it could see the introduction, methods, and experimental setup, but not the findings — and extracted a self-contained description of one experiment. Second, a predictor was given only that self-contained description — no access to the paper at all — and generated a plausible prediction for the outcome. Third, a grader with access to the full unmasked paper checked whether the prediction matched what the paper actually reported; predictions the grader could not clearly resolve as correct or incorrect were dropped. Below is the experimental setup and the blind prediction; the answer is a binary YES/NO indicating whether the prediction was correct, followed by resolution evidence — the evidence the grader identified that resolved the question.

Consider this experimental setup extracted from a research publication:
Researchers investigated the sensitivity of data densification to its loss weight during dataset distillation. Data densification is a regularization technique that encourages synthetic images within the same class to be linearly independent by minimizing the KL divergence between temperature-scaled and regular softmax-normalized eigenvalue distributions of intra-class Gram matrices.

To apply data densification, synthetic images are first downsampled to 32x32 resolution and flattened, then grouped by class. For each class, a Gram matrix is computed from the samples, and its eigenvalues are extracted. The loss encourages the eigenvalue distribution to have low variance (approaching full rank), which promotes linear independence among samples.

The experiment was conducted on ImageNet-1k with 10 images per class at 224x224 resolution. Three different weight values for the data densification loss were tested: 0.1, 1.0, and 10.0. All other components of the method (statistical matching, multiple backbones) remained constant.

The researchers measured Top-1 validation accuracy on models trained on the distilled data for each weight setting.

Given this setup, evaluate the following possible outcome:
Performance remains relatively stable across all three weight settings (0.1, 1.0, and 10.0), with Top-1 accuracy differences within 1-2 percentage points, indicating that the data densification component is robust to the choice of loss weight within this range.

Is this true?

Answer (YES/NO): YES